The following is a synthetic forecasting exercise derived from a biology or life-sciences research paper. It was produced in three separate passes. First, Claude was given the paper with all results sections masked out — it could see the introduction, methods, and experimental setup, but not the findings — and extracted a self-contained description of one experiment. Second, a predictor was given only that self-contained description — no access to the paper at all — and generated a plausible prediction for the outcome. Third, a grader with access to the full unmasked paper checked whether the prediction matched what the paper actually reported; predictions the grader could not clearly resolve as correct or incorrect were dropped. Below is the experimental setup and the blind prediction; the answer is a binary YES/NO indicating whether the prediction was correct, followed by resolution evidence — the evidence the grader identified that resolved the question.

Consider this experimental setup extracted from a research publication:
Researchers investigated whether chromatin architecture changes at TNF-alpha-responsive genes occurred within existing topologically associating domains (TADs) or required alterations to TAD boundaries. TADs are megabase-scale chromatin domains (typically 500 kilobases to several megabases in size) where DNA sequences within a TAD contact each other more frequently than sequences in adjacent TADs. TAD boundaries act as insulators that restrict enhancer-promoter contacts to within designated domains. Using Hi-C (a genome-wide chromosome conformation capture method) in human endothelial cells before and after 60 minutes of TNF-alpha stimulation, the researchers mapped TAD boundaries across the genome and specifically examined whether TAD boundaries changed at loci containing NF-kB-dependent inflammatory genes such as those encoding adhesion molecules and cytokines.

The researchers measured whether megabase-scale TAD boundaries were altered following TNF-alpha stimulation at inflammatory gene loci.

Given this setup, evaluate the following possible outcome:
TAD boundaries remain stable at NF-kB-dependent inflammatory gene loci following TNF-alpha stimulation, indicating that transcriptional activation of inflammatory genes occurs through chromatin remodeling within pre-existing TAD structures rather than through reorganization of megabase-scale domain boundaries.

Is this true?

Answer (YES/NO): YES